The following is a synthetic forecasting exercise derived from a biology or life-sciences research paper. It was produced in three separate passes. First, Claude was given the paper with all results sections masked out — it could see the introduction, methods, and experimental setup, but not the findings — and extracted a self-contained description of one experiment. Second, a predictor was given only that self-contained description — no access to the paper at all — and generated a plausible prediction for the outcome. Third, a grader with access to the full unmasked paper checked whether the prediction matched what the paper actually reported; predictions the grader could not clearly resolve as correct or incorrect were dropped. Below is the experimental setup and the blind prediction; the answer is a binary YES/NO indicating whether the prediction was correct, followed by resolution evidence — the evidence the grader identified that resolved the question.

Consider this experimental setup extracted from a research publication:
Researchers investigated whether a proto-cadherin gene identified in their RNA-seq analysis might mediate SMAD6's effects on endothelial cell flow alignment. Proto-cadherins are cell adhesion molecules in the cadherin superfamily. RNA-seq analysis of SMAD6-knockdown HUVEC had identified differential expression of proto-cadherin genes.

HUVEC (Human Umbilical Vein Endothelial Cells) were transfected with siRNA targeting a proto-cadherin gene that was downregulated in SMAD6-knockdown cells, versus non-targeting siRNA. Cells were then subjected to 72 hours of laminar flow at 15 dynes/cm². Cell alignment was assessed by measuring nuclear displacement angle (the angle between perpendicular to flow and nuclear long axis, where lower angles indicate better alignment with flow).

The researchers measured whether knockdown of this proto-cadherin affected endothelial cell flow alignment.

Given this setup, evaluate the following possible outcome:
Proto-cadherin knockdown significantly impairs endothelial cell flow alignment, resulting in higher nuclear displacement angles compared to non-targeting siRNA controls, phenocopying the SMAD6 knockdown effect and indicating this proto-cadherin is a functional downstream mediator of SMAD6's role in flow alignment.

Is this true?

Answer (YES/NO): YES